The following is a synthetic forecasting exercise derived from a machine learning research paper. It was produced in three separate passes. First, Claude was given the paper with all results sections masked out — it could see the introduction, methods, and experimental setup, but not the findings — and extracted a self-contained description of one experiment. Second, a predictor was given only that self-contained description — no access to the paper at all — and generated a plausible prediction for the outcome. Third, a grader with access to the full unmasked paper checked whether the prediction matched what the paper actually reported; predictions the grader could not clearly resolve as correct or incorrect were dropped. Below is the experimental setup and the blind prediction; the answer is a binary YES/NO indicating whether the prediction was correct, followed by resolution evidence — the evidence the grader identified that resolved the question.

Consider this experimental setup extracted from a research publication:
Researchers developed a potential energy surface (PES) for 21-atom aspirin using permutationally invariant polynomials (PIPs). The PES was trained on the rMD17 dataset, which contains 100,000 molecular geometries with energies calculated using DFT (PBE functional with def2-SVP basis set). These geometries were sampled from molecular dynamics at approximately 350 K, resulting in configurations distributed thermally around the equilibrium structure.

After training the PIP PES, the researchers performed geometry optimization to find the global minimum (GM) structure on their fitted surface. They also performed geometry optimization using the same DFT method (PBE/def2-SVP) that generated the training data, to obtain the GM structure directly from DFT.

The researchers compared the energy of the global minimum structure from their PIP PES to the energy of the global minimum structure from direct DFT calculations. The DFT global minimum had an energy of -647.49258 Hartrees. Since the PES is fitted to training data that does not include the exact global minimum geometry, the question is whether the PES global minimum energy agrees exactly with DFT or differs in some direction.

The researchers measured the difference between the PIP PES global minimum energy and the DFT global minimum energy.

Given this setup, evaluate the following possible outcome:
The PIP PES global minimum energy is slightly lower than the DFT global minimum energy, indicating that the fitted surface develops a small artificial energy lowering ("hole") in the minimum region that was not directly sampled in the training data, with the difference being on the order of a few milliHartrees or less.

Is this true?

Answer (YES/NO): YES